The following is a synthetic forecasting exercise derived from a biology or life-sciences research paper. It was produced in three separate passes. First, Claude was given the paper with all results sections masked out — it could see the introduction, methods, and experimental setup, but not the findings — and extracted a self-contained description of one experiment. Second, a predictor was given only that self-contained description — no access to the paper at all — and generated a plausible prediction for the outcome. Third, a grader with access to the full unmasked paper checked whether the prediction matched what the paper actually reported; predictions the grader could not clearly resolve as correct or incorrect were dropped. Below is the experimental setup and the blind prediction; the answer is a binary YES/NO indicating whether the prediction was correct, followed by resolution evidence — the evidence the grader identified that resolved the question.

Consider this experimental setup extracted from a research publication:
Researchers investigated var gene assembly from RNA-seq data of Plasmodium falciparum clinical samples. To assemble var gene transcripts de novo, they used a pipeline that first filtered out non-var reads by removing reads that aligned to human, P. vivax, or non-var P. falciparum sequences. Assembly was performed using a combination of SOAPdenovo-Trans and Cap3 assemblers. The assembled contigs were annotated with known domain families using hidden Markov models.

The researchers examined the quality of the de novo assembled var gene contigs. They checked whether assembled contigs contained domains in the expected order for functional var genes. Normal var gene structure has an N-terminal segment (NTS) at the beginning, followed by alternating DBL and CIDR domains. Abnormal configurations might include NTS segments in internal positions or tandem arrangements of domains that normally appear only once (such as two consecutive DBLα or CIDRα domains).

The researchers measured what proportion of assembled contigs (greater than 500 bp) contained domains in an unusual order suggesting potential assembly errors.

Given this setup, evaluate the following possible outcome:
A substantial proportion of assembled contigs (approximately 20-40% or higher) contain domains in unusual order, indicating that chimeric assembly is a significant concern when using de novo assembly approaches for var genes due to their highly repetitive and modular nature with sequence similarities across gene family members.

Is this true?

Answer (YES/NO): NO